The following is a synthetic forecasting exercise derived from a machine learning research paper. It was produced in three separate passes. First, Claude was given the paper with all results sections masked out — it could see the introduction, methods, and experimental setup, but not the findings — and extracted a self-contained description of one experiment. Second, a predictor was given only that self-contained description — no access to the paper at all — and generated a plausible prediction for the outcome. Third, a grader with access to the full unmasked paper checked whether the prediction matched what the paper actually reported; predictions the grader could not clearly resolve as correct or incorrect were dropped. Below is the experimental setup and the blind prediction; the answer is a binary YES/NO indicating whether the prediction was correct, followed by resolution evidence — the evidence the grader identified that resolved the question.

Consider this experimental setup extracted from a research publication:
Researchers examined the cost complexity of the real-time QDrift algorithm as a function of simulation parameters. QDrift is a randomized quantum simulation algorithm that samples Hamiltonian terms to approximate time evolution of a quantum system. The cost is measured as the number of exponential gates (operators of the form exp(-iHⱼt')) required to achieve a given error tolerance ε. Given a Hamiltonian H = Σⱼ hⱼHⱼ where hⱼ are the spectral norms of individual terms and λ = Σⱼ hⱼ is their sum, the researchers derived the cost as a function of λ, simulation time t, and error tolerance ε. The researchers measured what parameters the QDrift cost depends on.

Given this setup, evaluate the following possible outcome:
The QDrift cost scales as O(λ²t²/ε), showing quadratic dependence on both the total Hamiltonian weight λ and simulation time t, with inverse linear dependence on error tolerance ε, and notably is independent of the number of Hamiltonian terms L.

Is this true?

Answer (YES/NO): YES